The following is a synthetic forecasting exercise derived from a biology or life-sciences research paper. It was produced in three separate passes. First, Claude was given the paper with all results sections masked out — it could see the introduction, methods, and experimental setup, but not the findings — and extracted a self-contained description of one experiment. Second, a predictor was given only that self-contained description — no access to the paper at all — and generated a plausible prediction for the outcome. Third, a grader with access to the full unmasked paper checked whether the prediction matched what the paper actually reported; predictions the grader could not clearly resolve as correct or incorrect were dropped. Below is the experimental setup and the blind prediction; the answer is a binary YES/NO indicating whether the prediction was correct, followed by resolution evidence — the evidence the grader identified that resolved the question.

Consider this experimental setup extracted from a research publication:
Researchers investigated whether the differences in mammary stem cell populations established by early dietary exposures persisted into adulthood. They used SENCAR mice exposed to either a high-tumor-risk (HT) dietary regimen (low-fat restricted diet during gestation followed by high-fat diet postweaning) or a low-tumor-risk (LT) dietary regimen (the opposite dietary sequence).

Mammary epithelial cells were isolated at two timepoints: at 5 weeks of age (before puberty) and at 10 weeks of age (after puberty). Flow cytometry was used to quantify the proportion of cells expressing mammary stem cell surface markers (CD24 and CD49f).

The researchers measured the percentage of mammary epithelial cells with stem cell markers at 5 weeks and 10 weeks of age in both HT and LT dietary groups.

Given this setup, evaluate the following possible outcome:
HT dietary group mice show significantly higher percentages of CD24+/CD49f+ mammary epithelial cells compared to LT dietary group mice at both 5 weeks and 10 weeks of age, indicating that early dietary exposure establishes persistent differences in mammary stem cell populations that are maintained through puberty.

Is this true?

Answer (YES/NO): YES